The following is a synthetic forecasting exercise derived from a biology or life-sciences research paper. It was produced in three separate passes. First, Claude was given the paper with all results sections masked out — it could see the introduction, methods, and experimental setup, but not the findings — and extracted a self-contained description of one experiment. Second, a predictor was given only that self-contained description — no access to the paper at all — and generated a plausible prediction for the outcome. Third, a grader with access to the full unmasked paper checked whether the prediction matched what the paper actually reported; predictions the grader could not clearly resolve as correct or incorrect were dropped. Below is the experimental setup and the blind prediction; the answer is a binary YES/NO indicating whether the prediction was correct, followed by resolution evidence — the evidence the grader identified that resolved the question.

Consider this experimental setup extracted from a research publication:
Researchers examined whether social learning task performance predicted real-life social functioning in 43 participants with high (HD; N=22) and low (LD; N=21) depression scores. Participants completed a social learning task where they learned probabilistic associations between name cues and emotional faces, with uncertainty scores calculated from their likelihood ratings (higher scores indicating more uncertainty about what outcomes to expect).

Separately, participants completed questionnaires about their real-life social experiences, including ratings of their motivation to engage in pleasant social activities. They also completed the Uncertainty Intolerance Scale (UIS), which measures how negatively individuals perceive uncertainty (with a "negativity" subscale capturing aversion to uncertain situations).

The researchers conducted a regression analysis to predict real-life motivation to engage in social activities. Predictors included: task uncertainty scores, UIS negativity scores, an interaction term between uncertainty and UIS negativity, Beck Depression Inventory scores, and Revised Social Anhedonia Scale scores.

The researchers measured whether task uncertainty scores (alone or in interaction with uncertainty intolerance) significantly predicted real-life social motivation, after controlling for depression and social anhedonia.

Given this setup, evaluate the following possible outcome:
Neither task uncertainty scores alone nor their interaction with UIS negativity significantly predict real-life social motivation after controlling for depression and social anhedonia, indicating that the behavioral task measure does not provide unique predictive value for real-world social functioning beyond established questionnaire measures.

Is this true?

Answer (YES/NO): NO